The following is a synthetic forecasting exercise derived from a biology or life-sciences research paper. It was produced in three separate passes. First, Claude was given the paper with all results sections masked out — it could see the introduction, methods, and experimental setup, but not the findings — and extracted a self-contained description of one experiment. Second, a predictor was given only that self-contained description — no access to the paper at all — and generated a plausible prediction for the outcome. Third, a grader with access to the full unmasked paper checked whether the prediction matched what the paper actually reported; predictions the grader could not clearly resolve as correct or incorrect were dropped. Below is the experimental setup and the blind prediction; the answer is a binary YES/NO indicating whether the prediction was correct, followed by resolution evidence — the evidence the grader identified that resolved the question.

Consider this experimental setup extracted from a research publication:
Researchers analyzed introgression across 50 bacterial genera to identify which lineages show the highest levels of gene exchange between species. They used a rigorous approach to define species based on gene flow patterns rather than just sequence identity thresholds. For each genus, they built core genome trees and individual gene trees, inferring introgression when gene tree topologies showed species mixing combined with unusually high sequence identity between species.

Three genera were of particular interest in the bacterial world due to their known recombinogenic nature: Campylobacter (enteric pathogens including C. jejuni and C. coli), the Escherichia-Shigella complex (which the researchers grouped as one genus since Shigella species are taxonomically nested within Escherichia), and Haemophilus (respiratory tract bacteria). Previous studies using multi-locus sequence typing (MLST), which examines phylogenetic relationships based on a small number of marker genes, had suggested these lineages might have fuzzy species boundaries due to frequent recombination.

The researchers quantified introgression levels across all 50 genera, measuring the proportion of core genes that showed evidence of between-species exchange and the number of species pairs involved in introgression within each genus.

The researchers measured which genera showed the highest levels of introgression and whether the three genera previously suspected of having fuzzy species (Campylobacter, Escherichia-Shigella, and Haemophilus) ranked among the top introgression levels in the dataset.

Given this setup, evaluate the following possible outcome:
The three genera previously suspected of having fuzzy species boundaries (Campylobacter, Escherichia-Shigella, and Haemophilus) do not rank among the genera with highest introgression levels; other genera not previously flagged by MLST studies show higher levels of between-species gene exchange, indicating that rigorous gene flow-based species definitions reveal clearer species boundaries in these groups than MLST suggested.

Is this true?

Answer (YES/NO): NO